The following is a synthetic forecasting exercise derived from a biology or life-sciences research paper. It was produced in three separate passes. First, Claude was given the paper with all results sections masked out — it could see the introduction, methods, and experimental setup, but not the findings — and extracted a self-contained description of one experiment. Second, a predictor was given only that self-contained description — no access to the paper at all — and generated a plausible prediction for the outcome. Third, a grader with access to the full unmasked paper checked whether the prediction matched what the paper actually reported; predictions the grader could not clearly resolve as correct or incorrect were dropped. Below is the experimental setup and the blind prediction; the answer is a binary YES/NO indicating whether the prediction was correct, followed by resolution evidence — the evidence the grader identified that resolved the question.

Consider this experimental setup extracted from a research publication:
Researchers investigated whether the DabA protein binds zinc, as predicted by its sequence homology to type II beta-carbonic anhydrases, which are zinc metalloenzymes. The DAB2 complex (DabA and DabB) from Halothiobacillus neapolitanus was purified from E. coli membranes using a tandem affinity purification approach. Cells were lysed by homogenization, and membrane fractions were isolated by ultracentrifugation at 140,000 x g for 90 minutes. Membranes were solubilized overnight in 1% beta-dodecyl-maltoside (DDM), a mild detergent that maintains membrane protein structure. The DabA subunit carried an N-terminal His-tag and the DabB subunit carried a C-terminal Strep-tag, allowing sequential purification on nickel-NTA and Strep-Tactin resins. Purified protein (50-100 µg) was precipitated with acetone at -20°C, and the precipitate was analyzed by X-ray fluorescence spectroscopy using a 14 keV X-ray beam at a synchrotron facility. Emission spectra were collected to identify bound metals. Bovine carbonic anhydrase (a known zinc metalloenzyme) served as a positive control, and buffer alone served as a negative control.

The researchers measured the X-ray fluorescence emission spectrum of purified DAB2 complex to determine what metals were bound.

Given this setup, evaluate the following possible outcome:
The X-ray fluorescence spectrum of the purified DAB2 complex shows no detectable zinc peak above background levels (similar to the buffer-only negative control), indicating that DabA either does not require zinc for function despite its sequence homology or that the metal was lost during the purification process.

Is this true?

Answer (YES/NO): NO